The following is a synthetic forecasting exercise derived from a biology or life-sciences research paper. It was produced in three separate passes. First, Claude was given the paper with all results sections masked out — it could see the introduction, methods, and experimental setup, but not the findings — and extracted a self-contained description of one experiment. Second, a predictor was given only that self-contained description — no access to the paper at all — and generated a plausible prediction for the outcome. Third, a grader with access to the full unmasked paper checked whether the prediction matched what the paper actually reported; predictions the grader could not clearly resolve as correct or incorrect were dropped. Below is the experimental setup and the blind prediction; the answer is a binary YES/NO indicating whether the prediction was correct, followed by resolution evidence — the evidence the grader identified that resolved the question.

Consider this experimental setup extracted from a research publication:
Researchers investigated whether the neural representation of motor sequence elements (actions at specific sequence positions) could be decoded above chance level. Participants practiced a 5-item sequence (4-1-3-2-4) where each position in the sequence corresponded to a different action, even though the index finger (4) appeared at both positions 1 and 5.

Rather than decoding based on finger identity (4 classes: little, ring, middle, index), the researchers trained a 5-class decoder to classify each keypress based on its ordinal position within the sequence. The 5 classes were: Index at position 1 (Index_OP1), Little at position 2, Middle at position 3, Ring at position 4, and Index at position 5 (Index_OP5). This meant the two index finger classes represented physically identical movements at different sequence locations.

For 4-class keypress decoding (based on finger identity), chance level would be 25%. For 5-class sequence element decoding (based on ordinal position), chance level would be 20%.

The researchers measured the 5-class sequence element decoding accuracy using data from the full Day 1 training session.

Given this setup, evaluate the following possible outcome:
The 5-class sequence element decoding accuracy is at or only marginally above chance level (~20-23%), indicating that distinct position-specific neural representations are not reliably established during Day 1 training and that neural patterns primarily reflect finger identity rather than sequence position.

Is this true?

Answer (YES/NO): NO